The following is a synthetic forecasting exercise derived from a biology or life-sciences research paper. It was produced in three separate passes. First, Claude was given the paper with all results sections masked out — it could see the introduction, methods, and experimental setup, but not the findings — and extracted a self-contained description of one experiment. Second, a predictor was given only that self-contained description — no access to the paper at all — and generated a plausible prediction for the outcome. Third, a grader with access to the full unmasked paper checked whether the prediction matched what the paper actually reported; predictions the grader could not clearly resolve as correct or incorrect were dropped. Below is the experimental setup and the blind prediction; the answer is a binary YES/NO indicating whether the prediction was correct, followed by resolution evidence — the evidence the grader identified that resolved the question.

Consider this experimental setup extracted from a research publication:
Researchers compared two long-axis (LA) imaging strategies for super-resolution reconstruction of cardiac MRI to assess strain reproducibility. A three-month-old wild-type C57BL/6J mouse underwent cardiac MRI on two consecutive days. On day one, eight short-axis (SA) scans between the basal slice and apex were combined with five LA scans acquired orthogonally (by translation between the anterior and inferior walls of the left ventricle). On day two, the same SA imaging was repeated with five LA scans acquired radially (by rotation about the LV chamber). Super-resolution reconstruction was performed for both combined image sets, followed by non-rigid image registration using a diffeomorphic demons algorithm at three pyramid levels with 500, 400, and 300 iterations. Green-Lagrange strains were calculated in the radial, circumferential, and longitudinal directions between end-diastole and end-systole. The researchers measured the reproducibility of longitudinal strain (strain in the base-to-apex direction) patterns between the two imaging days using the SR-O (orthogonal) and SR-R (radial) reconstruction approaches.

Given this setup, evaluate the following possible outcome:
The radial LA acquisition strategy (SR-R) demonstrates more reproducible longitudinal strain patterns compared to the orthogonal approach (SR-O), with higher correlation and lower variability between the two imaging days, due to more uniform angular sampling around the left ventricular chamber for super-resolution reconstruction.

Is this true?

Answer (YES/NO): NO